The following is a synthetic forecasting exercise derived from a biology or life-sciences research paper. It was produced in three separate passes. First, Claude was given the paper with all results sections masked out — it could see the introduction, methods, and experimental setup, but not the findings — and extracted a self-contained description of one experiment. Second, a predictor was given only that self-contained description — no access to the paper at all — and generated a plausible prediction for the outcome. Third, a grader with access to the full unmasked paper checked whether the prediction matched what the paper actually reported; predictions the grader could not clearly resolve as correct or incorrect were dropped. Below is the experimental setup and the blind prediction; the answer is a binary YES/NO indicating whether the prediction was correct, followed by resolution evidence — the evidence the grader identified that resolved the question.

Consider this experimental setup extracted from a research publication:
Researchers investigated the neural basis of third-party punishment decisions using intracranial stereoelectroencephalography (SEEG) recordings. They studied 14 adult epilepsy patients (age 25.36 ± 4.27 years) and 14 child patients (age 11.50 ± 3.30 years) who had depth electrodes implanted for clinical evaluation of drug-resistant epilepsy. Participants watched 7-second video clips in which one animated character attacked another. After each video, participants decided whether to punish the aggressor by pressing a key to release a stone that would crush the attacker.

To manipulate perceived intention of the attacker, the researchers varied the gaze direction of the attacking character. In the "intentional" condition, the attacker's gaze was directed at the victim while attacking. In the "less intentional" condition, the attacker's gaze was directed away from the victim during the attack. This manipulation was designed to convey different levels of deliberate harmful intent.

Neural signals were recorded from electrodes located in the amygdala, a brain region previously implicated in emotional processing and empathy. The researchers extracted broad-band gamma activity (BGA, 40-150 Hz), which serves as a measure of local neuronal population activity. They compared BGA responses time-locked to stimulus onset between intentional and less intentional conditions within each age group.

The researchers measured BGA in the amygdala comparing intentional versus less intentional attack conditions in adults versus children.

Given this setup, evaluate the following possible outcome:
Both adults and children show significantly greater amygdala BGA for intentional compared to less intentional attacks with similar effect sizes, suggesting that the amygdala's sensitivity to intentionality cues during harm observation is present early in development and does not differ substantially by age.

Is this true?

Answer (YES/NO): NO